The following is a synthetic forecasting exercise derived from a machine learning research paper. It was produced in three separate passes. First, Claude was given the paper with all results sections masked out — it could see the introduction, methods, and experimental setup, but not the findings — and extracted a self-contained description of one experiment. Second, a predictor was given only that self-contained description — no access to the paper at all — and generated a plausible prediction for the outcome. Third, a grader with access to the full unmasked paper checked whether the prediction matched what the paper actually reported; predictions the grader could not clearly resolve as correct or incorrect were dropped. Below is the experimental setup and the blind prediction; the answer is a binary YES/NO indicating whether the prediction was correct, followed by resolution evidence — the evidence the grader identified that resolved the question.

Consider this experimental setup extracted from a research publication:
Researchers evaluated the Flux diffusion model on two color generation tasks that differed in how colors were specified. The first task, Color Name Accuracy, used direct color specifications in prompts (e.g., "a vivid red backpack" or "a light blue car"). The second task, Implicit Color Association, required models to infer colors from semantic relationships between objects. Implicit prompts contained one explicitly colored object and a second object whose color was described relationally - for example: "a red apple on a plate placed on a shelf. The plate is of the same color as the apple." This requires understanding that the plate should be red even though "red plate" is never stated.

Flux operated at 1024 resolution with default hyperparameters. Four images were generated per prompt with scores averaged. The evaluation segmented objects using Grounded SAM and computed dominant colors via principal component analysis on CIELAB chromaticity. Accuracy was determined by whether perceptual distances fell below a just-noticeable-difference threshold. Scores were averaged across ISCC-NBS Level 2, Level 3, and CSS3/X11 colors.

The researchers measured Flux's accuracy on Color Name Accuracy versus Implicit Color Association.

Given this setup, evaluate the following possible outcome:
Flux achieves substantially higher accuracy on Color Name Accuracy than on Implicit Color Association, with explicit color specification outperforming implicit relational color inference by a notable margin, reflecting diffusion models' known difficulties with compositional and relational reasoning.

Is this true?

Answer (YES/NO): YES